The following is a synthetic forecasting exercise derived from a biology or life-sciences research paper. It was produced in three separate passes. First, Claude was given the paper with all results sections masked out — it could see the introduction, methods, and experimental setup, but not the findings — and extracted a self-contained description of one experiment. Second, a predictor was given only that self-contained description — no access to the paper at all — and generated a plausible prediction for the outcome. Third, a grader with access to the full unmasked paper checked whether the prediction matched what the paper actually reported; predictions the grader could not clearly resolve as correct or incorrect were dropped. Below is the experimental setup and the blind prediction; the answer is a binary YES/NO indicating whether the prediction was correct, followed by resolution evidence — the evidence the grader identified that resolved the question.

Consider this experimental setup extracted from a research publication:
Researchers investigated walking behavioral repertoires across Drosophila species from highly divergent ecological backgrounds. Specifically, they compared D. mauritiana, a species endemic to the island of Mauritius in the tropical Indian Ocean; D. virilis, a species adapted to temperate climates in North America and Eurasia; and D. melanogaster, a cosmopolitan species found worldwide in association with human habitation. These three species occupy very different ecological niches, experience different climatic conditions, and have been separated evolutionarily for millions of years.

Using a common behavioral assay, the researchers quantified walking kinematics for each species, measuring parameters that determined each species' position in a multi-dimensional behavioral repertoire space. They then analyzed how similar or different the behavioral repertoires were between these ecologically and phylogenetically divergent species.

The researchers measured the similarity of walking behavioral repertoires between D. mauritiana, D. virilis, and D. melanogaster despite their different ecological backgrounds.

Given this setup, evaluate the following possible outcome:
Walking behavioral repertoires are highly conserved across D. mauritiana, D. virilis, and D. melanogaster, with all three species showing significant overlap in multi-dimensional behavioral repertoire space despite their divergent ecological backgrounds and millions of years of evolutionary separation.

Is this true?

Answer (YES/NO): NO